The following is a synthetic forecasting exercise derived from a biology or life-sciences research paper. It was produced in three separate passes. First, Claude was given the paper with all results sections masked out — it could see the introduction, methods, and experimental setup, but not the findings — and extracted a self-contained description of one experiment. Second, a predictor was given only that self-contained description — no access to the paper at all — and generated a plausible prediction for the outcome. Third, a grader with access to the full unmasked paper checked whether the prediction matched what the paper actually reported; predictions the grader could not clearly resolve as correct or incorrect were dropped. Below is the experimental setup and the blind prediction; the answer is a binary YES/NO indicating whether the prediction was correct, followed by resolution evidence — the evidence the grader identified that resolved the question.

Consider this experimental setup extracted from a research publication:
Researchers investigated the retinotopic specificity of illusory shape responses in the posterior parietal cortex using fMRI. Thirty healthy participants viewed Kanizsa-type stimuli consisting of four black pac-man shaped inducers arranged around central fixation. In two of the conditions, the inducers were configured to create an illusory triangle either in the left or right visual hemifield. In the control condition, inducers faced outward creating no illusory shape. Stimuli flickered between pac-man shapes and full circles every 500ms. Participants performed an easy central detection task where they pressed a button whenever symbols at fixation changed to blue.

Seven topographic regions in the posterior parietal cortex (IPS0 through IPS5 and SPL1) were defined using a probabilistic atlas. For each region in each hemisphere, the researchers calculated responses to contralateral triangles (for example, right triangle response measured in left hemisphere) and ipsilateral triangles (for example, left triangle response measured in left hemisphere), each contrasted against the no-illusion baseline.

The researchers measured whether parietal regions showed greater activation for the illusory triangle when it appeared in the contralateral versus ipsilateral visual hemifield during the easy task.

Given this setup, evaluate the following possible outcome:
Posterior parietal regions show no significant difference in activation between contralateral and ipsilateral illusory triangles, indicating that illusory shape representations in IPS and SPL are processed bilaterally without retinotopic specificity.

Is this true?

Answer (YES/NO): NO